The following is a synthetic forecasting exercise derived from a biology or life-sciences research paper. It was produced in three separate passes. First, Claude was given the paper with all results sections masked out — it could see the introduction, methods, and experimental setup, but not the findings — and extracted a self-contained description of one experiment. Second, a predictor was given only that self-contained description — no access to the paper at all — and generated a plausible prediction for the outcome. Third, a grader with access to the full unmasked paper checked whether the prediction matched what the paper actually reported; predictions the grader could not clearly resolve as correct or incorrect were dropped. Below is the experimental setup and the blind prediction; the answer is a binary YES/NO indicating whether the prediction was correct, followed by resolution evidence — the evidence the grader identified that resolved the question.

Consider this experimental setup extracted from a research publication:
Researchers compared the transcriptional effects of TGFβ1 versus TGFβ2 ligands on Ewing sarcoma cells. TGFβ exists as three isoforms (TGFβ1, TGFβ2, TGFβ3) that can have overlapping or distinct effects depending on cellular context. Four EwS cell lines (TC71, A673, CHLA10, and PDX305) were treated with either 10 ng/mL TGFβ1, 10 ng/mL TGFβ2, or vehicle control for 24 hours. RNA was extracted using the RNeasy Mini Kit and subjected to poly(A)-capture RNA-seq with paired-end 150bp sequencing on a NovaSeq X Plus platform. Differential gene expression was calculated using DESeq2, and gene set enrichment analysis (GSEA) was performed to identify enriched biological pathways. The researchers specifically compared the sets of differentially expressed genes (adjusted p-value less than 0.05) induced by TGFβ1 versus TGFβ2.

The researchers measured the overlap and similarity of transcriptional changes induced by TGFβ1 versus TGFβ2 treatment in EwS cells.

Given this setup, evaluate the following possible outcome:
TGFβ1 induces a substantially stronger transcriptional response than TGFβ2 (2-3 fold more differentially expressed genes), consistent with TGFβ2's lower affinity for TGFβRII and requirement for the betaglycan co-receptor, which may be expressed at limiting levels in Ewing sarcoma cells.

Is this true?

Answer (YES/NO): NO